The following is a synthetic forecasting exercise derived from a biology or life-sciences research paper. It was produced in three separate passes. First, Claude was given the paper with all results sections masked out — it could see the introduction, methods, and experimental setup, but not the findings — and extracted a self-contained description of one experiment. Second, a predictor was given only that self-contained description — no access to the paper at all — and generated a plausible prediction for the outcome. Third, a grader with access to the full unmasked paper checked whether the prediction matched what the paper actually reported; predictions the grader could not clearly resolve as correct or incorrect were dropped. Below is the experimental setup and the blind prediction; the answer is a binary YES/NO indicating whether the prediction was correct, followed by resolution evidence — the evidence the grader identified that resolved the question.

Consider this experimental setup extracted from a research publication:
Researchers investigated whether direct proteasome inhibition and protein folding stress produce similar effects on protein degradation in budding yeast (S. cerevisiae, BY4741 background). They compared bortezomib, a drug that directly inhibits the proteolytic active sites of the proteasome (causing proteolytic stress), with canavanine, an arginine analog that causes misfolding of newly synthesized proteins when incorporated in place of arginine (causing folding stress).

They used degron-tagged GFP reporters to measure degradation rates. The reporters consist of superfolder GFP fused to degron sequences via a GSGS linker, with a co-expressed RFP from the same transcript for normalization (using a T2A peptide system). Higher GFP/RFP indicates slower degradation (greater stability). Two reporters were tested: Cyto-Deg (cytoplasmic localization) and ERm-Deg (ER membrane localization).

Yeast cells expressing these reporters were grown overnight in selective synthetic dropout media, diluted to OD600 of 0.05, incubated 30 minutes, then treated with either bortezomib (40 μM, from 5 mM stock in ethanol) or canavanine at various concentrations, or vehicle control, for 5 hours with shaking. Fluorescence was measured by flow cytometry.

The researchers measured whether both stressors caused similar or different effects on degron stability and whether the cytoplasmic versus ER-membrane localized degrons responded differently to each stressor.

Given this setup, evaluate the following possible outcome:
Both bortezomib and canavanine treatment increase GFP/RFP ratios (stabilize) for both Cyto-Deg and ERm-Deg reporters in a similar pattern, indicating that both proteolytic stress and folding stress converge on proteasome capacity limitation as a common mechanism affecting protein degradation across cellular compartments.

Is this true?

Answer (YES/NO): NO